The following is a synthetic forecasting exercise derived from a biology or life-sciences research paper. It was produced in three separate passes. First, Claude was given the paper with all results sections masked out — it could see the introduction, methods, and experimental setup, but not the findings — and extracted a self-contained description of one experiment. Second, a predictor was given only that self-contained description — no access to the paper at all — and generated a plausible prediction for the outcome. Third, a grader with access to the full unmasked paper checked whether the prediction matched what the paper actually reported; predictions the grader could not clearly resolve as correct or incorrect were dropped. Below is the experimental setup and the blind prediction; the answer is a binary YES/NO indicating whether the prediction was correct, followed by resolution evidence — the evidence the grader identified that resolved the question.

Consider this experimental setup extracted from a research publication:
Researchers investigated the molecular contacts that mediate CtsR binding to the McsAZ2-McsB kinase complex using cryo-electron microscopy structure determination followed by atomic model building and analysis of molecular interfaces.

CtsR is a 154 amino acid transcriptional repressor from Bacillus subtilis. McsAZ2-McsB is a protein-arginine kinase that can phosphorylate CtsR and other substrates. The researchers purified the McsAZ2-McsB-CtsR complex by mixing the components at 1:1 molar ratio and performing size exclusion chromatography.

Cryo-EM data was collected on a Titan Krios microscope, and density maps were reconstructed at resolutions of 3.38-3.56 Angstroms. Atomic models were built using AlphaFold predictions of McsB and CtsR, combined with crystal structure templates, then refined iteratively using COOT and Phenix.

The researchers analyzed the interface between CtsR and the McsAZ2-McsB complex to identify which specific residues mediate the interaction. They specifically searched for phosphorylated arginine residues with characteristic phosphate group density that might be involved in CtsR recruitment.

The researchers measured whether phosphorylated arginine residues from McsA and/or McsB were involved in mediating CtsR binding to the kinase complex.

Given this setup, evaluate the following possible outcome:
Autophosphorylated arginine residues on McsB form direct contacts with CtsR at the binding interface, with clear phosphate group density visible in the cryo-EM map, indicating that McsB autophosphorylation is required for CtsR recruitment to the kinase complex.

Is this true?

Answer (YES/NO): NO